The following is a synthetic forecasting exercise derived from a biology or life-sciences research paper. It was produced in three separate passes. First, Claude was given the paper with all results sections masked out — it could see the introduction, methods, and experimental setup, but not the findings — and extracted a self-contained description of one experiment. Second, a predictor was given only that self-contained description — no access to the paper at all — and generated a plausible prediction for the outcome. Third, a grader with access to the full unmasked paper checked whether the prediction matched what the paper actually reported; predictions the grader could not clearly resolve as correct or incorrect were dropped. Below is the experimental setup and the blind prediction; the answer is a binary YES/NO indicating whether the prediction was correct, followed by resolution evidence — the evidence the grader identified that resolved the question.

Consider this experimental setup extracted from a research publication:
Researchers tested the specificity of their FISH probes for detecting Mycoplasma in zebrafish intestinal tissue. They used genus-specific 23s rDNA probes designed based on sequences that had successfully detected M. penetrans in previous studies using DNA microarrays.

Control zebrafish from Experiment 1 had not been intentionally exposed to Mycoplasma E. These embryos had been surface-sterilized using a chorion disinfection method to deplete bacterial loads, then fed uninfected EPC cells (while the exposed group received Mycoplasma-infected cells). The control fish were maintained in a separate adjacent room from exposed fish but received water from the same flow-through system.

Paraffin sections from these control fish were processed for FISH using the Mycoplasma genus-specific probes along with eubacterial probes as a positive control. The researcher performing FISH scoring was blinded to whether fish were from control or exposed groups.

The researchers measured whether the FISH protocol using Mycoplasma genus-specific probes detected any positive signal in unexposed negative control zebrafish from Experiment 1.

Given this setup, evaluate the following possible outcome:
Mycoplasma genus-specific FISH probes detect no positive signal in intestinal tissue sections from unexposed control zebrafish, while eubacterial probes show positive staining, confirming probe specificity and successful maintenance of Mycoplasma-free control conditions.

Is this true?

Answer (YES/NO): NO